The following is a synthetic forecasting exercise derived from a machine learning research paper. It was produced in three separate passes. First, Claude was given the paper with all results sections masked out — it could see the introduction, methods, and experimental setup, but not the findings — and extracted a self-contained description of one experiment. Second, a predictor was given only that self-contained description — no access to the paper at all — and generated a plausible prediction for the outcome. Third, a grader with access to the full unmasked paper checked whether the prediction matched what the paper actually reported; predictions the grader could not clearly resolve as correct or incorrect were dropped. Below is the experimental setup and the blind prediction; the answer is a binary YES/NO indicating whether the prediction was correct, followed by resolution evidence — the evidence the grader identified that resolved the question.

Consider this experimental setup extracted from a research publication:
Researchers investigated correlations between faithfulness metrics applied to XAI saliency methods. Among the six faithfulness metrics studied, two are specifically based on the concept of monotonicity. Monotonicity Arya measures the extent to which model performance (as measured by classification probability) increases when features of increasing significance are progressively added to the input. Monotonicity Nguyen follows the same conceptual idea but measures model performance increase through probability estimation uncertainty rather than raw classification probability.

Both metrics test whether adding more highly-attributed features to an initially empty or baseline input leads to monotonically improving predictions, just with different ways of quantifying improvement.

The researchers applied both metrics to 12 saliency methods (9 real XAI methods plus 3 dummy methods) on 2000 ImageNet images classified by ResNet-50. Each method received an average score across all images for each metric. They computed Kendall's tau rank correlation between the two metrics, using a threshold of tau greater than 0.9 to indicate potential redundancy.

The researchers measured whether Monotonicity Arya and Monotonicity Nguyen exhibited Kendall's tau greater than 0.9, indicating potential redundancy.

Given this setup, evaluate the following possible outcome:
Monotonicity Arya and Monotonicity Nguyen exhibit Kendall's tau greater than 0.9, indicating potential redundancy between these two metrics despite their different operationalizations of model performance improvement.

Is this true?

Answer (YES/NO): NO